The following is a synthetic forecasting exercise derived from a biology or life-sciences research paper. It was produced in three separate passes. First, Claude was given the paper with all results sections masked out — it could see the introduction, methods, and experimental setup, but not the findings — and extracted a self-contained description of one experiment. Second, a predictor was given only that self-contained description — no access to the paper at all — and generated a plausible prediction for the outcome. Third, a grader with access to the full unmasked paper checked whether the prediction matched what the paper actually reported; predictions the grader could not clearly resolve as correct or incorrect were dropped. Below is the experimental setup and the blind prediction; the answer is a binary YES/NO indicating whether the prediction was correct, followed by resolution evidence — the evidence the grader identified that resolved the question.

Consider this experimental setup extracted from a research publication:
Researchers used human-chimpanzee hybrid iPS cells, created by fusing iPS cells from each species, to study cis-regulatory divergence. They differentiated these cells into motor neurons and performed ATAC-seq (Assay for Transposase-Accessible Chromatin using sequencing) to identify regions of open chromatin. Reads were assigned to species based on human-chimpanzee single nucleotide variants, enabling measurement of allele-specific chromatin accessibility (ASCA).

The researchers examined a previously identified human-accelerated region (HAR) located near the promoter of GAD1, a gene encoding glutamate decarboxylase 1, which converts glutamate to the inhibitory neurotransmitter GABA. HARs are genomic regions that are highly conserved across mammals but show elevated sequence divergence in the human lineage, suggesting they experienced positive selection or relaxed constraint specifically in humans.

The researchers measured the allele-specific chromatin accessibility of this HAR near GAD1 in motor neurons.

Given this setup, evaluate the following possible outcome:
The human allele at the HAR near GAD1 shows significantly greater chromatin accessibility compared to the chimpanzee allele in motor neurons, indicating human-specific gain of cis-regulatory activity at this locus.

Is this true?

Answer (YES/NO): NO